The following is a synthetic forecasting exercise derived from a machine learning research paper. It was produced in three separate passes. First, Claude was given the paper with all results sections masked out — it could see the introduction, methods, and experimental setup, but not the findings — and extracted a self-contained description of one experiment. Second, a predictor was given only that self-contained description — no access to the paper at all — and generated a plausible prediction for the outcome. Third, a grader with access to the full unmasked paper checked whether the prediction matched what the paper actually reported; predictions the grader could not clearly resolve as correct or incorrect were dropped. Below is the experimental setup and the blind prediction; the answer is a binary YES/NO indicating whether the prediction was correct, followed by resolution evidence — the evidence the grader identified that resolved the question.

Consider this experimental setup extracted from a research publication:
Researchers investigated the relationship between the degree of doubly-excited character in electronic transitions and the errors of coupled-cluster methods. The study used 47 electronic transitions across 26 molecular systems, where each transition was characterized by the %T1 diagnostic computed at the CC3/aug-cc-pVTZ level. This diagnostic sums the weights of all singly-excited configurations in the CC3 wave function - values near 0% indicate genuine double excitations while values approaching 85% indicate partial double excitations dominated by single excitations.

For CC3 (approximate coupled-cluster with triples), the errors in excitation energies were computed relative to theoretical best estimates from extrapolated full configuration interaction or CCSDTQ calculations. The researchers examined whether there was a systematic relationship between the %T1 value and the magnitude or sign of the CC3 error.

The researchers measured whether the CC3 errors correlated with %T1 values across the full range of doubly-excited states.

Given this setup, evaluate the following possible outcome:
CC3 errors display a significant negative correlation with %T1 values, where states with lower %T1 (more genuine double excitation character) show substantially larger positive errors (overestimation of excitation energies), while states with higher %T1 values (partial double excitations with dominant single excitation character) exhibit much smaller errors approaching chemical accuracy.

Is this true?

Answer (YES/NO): YES